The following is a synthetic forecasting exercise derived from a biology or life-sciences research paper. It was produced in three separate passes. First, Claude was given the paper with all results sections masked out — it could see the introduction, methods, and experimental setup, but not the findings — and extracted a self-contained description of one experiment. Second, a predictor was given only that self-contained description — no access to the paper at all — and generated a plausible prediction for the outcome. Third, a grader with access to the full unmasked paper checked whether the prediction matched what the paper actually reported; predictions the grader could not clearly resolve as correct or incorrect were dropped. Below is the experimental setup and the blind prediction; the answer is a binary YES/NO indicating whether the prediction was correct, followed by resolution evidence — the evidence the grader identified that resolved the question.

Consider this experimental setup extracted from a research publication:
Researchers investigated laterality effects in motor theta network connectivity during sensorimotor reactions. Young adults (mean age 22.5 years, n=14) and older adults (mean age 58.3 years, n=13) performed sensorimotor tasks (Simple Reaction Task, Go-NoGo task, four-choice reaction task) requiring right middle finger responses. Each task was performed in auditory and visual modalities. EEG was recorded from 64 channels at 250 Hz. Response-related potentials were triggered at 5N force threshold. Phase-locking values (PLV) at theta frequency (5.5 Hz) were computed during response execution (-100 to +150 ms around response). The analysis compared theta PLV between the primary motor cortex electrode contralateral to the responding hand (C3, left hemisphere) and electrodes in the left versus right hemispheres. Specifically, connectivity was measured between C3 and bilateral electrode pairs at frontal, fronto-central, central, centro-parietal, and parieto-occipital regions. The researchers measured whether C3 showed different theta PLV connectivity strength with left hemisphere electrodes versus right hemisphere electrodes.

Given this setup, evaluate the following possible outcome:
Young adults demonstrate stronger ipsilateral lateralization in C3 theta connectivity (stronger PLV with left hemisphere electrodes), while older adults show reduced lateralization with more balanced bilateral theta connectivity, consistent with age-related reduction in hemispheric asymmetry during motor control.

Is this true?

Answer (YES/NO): NO